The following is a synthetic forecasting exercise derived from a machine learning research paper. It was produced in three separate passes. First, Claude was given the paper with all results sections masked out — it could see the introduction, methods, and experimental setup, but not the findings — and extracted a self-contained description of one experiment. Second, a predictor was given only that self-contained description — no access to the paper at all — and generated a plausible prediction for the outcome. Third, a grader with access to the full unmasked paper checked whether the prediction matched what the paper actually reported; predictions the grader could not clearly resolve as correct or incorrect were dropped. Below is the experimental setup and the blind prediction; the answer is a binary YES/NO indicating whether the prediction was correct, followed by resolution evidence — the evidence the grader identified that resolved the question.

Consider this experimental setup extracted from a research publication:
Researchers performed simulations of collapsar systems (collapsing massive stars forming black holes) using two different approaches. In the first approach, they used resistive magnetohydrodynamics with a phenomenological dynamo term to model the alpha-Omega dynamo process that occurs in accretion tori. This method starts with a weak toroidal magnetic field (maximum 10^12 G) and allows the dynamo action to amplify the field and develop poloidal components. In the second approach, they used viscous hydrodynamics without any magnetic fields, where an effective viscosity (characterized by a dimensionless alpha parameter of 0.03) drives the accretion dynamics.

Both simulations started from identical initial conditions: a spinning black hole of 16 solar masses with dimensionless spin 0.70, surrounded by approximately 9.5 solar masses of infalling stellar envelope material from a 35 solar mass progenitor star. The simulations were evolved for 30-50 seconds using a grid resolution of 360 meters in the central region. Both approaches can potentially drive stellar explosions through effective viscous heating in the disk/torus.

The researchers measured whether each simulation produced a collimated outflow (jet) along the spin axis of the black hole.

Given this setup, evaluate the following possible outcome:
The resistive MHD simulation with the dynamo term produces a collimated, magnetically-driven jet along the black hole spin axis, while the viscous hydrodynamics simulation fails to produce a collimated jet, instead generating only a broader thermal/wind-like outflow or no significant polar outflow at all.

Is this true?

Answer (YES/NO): YES